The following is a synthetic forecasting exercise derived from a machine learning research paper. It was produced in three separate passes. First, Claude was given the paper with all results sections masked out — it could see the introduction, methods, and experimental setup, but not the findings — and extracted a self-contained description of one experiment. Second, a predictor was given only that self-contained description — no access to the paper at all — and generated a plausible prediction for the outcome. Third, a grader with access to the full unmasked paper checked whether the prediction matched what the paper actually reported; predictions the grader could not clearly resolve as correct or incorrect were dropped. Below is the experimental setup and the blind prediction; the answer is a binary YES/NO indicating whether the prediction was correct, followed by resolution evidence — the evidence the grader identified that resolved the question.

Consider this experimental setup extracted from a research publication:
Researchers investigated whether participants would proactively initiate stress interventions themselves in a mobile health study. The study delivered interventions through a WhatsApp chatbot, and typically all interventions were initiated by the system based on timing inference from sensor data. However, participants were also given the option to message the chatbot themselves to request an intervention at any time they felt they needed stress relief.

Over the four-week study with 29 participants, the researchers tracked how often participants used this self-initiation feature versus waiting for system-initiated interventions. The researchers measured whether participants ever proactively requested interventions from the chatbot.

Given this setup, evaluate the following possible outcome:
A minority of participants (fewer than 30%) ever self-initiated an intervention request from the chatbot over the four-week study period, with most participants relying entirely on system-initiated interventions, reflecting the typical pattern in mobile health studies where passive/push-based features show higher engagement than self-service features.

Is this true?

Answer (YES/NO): YES